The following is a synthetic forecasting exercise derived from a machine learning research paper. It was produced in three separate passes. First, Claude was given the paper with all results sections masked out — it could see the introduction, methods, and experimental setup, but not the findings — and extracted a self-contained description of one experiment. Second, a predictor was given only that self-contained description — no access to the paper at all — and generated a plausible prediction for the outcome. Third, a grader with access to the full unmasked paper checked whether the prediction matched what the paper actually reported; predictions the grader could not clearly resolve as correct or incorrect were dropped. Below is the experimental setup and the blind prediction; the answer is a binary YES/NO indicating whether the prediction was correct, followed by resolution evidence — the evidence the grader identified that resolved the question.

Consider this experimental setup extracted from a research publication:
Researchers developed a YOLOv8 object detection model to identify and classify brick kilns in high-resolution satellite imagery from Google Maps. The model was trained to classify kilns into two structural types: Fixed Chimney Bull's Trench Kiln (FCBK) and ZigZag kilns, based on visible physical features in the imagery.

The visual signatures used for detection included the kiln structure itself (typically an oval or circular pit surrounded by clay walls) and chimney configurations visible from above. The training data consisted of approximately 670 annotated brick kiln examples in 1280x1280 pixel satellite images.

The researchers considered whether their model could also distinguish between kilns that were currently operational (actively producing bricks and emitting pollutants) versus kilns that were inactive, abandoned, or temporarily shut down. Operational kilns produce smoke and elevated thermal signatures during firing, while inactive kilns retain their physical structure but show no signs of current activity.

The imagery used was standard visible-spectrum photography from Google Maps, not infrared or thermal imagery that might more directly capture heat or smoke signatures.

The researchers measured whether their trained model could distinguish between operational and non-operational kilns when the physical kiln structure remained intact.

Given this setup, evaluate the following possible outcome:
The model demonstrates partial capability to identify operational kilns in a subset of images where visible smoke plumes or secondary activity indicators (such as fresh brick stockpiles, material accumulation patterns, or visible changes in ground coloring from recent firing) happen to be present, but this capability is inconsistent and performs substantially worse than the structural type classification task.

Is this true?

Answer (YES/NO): NO